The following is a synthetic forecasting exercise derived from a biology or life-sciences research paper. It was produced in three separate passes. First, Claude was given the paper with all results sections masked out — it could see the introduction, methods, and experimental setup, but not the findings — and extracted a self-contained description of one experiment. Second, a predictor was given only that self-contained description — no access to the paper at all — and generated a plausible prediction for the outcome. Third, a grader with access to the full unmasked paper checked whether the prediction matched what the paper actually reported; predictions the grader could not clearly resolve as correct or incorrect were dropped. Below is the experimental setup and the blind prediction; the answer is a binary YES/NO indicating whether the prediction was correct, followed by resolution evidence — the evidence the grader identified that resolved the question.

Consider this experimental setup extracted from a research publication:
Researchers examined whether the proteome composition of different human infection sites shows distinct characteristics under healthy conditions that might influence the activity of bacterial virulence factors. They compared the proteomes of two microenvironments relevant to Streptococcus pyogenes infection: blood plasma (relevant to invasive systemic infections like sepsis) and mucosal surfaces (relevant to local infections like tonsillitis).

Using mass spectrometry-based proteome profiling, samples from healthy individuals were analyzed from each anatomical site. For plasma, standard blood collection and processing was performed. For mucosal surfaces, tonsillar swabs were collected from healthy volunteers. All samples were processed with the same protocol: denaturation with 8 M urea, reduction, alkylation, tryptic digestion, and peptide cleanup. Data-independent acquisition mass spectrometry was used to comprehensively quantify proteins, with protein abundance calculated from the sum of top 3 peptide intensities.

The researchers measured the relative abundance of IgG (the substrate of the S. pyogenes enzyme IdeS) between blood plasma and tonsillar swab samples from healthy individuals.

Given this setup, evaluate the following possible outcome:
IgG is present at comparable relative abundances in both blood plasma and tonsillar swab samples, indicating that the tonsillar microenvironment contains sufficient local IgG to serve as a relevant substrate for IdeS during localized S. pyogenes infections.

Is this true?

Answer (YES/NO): NO